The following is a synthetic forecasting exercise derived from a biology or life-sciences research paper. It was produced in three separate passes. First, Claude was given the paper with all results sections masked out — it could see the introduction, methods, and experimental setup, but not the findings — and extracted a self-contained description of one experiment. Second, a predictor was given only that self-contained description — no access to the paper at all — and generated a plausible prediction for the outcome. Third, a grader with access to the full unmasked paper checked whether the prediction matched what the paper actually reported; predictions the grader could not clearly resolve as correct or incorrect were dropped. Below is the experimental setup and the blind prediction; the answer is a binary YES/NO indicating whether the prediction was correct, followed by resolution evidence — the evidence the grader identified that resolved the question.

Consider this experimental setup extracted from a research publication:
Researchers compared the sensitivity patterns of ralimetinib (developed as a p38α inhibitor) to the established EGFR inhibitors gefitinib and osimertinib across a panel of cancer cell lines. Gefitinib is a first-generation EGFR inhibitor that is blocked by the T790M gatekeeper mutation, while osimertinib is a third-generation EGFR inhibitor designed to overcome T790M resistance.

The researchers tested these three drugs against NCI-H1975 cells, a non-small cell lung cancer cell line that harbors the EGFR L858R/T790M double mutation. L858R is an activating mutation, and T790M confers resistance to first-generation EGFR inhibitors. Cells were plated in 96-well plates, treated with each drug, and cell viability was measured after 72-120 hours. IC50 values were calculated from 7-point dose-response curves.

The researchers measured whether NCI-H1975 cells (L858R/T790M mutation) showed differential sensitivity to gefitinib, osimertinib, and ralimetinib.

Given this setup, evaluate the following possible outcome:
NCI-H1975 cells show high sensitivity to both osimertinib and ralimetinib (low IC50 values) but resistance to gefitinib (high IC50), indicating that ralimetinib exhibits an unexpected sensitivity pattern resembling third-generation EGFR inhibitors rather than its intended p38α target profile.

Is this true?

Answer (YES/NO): NO